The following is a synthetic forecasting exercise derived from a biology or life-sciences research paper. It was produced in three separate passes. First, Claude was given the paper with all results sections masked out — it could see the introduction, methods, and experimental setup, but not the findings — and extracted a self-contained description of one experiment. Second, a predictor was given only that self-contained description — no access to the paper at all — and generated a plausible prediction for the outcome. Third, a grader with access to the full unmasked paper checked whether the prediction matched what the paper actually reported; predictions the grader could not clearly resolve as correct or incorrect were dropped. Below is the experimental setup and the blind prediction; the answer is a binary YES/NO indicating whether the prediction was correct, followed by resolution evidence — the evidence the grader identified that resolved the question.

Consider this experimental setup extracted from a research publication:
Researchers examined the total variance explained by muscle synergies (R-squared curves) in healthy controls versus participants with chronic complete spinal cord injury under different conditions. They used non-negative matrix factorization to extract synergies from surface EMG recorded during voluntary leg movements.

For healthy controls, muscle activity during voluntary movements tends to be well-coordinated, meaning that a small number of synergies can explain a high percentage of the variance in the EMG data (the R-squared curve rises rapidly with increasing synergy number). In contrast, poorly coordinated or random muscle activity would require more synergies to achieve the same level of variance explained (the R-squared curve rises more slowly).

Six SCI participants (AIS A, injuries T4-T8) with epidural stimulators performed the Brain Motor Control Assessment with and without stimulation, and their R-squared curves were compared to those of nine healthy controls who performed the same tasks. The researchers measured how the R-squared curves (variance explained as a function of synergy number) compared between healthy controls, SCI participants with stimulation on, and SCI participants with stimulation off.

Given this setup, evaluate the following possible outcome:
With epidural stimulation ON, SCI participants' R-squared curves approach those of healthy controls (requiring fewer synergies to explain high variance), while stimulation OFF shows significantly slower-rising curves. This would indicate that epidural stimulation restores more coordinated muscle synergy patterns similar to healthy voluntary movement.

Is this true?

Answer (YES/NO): YES